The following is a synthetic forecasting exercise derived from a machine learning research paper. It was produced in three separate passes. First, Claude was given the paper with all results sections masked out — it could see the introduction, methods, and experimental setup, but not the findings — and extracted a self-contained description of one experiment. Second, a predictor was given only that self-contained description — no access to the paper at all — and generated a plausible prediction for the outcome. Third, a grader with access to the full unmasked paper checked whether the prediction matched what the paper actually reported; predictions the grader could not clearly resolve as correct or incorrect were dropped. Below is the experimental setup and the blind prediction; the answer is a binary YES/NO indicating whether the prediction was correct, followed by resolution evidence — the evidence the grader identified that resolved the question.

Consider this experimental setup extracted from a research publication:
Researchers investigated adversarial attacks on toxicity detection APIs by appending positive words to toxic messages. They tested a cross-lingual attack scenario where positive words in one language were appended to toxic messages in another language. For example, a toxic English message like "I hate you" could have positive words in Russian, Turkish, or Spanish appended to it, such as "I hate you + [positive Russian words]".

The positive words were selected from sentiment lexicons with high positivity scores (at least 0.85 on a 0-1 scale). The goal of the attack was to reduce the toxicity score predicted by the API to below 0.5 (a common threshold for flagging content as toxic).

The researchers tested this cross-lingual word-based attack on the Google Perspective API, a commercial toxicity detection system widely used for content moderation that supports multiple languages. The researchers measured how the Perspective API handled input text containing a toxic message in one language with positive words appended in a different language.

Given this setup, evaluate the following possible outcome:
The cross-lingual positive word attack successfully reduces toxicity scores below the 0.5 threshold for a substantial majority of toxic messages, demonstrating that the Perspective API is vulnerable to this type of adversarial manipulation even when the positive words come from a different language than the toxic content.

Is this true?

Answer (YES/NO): NO